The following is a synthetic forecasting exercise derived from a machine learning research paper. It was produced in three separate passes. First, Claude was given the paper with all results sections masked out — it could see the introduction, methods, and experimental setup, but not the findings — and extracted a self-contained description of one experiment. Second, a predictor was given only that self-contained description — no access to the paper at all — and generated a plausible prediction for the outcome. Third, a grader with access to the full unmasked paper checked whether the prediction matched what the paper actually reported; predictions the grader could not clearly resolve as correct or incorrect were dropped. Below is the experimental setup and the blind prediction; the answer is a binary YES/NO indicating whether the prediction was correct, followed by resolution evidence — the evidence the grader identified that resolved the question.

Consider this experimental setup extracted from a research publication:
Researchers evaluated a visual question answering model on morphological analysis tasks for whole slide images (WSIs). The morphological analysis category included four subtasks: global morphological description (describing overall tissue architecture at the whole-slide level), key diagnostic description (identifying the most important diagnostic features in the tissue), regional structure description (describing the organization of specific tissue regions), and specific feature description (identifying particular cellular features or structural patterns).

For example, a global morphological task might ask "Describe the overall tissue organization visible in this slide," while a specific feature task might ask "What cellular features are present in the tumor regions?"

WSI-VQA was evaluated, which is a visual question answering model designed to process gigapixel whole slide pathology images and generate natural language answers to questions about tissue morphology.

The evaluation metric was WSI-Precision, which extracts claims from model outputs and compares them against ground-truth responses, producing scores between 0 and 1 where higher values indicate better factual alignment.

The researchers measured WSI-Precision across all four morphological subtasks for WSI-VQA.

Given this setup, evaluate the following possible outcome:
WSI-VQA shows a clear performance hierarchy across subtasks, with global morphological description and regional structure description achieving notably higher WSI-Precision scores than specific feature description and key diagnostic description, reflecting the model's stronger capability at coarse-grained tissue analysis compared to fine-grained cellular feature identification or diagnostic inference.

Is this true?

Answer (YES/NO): NO